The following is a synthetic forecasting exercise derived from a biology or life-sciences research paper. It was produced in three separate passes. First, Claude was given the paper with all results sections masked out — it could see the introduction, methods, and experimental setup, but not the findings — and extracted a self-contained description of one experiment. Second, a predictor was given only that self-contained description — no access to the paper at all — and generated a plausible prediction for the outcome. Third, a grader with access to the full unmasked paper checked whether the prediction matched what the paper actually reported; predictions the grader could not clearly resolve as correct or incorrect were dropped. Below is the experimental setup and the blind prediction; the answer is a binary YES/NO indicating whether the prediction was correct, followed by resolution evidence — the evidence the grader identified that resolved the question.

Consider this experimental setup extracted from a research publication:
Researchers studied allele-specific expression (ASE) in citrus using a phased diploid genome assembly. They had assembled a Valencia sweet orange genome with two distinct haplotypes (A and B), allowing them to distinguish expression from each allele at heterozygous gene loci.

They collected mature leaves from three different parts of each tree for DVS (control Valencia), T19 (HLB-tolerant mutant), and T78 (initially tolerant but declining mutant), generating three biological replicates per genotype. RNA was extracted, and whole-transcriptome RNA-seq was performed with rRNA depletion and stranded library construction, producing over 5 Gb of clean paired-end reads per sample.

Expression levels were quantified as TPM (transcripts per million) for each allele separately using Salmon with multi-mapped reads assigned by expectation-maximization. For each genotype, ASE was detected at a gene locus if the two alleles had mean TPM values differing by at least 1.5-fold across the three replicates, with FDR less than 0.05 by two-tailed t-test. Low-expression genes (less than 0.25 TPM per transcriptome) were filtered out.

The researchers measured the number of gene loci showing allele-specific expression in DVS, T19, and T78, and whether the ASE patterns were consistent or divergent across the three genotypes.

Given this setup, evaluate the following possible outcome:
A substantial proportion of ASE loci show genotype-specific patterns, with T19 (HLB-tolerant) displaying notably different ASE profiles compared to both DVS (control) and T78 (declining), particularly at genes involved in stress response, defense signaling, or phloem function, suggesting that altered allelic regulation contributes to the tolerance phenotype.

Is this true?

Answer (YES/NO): NO